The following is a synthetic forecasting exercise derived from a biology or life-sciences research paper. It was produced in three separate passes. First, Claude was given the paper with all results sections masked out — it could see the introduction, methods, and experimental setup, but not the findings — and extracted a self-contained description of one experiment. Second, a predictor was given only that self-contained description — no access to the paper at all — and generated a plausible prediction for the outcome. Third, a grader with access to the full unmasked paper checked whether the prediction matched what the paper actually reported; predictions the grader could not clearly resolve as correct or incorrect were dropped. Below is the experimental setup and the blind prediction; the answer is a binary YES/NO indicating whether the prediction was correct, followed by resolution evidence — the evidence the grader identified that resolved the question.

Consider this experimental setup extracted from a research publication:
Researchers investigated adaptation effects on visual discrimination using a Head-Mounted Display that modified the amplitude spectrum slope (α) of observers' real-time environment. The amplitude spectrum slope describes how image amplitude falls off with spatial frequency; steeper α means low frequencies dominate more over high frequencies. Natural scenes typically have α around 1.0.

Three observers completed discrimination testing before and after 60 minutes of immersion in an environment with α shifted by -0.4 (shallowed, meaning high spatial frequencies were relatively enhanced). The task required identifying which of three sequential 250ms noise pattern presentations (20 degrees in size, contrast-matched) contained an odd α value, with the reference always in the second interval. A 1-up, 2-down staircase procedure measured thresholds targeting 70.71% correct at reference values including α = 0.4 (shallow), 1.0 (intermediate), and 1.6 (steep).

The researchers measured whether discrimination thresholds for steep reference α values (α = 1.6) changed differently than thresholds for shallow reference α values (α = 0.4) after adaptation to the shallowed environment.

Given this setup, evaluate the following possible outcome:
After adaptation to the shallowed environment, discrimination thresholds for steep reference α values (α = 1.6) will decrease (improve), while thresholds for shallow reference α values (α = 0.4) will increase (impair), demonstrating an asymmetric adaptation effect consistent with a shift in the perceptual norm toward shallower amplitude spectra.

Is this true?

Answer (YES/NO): NO